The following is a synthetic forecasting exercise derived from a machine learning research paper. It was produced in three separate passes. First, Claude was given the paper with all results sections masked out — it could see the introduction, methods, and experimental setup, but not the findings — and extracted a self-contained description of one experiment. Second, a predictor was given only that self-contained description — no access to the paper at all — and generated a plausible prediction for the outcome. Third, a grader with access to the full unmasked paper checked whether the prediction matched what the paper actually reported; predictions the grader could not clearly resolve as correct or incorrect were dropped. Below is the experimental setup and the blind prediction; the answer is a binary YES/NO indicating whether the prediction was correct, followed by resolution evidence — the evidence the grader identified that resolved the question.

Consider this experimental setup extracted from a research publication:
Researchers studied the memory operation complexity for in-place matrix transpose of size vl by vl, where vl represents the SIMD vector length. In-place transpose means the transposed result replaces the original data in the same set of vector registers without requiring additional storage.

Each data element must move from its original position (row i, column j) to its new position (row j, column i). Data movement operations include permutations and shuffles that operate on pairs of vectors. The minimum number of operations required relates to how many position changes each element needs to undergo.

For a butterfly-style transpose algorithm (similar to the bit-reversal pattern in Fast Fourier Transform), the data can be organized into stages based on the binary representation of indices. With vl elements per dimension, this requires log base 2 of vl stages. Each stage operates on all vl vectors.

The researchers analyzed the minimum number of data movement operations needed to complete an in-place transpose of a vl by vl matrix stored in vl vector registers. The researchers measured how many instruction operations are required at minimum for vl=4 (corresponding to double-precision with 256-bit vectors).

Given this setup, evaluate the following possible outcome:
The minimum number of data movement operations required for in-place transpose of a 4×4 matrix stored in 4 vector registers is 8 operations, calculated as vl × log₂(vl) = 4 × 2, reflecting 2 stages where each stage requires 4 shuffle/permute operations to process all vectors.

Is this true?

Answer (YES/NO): YES